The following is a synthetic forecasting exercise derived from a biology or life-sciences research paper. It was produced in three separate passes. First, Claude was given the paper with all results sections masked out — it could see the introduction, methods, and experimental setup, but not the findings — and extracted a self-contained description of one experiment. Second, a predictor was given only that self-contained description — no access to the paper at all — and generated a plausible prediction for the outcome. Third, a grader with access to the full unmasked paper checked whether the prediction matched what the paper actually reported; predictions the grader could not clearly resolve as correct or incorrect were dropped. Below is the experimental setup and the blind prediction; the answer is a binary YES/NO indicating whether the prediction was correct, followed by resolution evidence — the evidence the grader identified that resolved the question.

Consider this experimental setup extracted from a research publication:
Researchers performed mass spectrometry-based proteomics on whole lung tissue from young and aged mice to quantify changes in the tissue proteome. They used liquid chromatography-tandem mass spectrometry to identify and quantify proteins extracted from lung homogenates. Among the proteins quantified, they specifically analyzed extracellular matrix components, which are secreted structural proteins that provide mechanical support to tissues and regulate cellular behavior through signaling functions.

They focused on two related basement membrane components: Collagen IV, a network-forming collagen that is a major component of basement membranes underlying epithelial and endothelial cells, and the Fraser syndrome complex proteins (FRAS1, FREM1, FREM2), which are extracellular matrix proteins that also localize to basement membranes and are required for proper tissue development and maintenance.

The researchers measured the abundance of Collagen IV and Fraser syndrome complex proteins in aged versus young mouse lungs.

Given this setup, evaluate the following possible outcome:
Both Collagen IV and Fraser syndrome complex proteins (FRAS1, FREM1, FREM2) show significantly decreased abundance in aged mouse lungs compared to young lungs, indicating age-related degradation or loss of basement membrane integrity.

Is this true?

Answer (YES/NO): NO